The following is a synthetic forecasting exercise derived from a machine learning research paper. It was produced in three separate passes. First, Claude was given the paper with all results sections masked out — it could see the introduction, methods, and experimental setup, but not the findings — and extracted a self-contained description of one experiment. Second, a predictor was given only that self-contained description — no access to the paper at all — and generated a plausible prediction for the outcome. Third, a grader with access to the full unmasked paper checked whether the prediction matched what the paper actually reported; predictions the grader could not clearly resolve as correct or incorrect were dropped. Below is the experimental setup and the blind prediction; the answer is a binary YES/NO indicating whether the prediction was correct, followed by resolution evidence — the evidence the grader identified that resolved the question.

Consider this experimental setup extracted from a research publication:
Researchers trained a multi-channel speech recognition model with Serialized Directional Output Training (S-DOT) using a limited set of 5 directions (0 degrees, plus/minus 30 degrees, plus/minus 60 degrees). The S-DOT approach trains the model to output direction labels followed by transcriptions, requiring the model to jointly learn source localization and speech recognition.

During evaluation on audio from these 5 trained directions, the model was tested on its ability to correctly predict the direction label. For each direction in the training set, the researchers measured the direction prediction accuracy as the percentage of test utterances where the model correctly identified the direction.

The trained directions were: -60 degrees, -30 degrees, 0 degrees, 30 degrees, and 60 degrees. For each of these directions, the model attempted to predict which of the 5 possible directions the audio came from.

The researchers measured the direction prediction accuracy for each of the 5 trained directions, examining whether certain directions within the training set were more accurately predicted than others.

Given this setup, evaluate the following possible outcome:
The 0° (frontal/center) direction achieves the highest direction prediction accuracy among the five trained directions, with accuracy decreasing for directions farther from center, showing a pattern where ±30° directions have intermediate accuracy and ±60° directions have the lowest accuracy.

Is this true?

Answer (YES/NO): NO